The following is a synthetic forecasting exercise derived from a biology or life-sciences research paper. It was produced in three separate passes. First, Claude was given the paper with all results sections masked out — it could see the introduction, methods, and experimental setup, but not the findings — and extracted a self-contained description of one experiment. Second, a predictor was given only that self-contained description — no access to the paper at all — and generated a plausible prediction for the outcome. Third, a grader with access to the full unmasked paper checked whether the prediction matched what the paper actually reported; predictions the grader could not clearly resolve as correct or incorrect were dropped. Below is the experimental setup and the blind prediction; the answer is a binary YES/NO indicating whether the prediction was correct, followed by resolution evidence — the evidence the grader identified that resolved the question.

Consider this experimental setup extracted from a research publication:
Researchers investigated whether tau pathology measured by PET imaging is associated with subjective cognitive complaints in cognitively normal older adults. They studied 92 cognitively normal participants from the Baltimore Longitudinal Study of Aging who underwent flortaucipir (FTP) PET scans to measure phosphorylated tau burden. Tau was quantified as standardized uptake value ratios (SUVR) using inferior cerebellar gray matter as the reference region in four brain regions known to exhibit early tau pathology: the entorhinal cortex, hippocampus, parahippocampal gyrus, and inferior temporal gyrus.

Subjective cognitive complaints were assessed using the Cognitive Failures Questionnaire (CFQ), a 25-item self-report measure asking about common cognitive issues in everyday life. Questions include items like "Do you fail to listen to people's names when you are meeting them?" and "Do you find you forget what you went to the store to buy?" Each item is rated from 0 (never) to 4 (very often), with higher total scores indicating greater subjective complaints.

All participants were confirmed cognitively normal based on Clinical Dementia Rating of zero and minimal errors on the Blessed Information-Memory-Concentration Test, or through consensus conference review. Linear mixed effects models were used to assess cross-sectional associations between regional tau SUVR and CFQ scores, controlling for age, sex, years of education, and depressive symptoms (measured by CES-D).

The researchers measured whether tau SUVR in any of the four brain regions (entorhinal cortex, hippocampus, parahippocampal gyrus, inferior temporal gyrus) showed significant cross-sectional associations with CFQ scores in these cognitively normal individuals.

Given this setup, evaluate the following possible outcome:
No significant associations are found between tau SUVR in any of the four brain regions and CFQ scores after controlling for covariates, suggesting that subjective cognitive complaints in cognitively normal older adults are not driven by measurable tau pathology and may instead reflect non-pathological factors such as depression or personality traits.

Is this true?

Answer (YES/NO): NO